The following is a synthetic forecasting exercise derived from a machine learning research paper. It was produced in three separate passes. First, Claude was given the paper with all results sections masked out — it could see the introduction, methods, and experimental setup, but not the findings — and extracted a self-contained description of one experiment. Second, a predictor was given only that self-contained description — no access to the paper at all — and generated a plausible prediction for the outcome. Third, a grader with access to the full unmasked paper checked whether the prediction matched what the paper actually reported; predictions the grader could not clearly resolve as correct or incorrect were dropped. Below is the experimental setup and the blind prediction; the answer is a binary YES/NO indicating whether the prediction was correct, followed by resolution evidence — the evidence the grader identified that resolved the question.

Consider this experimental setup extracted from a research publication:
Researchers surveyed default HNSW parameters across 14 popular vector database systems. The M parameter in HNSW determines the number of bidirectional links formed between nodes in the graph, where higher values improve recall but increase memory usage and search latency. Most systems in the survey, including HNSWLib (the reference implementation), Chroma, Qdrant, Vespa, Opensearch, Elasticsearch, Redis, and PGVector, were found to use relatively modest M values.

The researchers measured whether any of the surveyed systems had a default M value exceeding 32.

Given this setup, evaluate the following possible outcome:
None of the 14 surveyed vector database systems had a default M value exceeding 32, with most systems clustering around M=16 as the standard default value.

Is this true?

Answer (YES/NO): NO